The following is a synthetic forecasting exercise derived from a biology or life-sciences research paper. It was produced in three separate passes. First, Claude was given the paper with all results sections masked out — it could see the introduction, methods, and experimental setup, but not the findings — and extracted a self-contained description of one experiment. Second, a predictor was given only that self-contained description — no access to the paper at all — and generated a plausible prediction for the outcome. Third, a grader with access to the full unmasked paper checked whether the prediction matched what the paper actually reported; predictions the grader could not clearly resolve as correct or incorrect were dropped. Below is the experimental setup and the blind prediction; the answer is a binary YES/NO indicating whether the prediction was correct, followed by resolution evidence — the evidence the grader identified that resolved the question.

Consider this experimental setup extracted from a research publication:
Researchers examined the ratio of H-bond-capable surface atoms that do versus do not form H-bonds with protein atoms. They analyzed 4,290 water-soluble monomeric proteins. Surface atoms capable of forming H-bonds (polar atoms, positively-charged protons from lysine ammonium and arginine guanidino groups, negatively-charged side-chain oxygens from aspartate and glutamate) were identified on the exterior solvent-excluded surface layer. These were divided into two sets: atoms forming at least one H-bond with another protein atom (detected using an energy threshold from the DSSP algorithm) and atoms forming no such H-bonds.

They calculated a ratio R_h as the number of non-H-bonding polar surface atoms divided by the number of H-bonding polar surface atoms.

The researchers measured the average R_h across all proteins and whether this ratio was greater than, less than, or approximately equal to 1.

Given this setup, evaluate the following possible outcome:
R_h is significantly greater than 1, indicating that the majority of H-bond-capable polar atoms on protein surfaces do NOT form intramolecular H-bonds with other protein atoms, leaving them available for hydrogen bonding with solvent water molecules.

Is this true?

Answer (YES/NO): YES